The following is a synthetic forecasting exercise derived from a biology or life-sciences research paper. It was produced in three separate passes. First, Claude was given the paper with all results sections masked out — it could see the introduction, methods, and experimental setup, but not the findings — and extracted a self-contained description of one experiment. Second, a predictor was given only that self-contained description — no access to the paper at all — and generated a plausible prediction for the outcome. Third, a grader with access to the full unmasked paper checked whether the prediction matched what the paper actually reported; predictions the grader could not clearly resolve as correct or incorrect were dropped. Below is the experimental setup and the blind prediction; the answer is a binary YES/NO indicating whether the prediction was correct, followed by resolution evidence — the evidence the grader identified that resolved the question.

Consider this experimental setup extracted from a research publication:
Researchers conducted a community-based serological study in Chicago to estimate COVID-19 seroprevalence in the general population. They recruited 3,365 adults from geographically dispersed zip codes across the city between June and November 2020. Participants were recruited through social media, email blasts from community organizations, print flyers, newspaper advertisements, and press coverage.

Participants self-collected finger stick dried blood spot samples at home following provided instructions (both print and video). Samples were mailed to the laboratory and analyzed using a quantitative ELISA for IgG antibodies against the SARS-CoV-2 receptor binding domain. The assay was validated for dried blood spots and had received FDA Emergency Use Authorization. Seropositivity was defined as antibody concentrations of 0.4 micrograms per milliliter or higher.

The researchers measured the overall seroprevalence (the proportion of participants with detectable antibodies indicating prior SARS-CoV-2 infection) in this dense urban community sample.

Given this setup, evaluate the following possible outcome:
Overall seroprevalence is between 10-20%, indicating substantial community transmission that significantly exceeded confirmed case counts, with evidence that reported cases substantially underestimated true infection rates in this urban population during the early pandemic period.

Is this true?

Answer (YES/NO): YES